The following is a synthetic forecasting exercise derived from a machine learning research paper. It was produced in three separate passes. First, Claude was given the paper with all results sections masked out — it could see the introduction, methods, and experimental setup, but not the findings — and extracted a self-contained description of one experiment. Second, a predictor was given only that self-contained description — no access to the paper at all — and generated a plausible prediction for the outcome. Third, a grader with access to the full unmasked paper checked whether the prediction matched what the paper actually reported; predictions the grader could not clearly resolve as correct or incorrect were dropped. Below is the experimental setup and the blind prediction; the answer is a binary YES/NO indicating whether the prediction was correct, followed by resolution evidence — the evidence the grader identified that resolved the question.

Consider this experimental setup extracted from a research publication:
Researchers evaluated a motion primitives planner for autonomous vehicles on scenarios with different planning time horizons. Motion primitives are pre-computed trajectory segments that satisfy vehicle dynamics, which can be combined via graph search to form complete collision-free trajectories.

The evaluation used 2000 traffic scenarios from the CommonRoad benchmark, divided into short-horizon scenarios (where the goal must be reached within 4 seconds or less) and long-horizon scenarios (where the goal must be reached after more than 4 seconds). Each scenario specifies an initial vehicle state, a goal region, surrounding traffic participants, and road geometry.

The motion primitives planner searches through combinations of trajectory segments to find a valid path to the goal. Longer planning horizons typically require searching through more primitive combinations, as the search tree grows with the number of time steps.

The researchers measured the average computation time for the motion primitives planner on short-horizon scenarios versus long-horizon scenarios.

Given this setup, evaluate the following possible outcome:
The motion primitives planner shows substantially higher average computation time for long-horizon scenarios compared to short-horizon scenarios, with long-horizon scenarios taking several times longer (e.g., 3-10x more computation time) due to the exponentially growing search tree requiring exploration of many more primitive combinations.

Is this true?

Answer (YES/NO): NO